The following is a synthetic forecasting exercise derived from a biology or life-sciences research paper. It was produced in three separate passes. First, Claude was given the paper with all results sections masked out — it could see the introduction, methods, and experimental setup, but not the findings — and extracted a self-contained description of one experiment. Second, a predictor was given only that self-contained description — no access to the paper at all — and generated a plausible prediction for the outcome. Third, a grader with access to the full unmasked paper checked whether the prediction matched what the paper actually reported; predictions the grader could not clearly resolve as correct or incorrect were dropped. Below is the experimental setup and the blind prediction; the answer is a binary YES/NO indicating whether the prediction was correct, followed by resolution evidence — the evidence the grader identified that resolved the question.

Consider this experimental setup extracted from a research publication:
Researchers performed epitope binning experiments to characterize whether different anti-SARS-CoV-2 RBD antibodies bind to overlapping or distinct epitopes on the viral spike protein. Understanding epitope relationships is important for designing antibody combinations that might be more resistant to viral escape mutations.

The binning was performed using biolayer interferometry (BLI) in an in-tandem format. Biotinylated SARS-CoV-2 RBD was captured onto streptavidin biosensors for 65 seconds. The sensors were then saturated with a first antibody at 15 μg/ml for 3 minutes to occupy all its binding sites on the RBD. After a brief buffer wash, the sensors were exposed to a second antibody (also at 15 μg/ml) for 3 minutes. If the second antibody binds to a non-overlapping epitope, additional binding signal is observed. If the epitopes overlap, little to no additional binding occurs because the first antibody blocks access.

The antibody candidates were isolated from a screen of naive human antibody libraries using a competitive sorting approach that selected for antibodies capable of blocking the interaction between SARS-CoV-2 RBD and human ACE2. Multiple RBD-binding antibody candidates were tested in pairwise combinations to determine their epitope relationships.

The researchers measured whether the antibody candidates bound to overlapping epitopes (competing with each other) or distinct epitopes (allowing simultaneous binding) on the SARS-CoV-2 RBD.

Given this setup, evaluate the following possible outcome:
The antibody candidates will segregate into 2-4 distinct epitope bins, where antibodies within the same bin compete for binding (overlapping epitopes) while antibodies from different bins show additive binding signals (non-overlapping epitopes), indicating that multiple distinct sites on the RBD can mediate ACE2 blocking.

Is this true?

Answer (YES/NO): YES